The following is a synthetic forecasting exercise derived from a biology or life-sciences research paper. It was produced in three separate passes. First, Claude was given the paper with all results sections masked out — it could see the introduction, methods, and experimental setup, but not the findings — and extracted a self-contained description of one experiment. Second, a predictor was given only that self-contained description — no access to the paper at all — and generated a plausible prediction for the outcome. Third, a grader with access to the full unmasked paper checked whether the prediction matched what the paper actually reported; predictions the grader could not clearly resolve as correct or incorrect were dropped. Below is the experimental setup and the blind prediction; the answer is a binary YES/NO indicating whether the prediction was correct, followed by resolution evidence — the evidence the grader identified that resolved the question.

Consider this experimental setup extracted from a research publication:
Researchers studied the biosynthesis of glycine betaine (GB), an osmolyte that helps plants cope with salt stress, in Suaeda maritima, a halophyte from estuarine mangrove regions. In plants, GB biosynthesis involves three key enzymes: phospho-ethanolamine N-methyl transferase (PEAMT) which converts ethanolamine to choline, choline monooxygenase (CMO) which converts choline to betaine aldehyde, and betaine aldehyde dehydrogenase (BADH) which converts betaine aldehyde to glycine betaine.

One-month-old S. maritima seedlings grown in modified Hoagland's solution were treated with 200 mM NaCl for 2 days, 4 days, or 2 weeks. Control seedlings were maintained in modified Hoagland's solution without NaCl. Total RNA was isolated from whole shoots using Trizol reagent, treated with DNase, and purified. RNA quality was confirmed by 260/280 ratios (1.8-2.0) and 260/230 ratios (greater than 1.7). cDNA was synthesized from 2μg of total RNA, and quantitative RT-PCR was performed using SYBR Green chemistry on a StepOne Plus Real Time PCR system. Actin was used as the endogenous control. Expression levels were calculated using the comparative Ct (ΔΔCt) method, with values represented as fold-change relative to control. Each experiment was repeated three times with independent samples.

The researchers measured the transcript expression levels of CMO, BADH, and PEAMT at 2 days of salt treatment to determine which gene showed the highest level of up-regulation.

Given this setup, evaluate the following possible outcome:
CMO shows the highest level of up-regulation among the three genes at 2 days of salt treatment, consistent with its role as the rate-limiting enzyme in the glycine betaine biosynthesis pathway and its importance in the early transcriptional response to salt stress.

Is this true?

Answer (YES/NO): YES